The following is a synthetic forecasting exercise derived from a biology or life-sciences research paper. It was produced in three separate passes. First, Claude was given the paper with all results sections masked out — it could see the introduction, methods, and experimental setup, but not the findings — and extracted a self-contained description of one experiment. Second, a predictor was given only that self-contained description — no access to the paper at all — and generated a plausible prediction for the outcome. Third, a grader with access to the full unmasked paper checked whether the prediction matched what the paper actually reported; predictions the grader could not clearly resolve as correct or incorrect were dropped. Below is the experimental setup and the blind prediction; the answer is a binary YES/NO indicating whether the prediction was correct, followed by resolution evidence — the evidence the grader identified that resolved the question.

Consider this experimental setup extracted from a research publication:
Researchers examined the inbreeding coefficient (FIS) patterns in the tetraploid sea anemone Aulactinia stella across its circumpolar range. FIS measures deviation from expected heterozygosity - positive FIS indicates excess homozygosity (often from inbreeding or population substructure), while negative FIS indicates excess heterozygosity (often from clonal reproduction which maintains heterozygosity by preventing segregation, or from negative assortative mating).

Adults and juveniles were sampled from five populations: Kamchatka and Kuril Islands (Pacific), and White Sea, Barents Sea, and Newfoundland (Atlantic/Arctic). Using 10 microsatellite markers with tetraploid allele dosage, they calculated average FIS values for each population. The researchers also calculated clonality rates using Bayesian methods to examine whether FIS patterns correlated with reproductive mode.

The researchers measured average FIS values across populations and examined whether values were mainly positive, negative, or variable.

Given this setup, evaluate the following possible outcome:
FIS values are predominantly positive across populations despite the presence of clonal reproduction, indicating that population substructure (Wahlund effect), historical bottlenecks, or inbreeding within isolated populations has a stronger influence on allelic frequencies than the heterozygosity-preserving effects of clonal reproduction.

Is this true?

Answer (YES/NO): NO